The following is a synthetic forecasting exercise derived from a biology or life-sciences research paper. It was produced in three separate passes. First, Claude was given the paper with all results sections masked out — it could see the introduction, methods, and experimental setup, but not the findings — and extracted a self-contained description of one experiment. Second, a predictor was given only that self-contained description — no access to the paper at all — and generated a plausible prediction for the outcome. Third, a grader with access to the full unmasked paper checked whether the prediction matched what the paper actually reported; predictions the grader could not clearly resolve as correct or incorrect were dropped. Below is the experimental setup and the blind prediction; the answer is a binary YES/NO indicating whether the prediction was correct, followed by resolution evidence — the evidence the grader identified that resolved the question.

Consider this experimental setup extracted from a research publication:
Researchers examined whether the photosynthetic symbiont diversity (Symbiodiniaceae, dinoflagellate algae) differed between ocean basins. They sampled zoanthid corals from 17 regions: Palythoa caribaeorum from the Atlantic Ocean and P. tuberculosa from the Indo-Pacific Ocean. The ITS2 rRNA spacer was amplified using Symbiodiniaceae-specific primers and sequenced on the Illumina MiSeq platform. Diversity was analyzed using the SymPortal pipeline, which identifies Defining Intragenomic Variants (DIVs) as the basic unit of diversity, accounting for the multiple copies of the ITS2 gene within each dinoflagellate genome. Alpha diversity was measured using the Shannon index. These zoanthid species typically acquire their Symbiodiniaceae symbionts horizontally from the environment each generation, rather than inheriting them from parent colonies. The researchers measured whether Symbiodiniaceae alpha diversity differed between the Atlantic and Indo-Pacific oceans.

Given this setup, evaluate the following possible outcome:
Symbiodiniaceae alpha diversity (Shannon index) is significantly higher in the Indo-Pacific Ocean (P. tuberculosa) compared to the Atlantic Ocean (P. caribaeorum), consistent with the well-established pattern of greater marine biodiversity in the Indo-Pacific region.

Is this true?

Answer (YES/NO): YES